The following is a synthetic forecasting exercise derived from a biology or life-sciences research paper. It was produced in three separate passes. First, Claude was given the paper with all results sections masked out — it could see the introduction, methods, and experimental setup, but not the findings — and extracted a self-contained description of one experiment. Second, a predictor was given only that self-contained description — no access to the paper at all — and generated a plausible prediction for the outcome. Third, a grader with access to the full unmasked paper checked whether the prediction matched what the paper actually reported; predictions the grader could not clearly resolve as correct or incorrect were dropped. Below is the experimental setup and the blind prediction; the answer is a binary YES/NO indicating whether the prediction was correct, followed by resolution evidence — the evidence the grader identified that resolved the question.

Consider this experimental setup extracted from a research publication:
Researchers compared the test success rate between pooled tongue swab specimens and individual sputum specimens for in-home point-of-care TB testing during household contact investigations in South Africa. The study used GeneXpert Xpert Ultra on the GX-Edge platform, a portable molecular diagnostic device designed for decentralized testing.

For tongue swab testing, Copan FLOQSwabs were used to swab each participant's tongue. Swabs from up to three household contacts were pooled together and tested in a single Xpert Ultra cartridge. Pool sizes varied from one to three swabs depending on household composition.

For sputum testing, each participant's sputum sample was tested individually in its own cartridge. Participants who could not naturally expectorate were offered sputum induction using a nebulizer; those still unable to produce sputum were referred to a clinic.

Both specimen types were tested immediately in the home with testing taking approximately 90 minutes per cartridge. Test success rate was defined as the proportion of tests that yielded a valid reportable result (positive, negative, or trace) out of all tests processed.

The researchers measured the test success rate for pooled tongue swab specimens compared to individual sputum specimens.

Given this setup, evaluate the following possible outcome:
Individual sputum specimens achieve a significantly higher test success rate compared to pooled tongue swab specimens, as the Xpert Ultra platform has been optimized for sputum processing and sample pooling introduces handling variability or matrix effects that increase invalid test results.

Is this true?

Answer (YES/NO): NO